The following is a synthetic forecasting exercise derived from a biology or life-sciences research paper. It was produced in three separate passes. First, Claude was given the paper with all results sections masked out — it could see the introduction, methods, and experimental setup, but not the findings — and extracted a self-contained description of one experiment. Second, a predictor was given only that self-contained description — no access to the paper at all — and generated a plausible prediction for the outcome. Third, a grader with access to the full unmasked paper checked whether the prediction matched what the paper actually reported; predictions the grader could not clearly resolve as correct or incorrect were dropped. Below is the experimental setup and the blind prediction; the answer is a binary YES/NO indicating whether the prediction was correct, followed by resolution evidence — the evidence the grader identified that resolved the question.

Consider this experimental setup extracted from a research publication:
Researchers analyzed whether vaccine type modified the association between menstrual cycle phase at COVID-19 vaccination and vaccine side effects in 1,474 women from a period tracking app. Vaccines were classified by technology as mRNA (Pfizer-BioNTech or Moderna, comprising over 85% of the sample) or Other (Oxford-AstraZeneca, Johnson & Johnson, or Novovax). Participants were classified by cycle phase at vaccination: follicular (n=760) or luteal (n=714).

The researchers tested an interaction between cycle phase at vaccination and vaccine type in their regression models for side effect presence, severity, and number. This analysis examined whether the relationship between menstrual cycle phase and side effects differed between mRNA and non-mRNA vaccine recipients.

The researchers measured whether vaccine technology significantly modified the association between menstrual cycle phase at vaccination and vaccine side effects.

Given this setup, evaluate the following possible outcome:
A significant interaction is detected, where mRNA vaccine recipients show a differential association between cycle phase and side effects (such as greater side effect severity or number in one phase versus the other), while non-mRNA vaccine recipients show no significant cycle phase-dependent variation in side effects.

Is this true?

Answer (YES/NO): NO